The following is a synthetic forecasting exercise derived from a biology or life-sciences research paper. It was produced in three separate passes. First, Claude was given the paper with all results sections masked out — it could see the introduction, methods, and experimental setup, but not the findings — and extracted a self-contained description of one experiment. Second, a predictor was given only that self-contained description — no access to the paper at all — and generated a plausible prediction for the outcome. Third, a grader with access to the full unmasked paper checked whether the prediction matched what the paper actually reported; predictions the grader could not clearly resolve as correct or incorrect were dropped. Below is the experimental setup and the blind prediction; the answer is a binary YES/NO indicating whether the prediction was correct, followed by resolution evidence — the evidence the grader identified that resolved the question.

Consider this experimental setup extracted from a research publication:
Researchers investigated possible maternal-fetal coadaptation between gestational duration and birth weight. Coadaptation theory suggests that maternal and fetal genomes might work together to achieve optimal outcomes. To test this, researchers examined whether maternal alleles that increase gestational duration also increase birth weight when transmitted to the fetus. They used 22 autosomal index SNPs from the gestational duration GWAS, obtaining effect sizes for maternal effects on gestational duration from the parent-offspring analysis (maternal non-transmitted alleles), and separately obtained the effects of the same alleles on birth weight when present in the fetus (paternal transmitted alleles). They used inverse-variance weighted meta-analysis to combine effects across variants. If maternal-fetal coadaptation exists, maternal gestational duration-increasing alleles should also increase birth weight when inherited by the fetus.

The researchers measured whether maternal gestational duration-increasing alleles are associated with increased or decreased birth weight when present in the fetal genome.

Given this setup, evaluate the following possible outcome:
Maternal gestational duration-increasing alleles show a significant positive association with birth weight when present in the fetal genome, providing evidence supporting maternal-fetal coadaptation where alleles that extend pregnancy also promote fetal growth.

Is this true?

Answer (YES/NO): NO